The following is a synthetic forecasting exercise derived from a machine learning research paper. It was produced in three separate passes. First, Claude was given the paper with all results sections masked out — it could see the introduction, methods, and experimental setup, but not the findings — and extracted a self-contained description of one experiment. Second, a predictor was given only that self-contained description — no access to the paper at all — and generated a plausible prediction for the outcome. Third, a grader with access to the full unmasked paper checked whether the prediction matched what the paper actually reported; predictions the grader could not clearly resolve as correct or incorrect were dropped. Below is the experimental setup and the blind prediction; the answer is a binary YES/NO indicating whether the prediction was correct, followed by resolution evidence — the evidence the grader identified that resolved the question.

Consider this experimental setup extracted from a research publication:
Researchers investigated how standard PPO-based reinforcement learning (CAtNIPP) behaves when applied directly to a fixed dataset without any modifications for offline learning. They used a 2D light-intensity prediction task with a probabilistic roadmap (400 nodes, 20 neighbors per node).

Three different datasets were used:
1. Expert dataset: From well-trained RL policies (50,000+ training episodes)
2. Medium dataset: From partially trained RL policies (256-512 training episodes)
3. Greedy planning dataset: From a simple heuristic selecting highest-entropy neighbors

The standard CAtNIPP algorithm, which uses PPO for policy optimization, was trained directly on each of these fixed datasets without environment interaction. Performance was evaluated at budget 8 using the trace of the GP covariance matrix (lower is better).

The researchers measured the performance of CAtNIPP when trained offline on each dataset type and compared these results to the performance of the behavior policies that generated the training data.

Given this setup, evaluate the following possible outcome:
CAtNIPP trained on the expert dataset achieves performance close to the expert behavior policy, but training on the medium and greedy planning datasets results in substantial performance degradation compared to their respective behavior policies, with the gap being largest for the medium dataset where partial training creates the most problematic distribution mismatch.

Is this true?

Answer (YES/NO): NO